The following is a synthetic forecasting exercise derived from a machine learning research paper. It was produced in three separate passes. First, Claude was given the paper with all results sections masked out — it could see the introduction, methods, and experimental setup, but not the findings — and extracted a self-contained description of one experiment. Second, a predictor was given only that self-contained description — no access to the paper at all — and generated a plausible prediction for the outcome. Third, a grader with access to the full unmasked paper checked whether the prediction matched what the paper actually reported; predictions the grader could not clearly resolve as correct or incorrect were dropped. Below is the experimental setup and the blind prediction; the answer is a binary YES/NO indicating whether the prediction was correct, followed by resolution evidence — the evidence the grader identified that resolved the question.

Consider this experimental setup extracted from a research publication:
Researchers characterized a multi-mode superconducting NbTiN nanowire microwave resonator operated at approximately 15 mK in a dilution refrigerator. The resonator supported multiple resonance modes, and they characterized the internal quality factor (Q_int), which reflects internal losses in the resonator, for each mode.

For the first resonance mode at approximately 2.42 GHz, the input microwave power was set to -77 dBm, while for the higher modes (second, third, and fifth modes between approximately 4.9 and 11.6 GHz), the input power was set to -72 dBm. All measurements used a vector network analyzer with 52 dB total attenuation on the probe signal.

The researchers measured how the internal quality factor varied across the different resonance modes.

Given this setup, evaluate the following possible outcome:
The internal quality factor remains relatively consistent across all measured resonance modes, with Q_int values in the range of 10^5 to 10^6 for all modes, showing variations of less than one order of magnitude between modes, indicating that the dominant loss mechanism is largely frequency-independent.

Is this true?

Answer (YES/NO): NO